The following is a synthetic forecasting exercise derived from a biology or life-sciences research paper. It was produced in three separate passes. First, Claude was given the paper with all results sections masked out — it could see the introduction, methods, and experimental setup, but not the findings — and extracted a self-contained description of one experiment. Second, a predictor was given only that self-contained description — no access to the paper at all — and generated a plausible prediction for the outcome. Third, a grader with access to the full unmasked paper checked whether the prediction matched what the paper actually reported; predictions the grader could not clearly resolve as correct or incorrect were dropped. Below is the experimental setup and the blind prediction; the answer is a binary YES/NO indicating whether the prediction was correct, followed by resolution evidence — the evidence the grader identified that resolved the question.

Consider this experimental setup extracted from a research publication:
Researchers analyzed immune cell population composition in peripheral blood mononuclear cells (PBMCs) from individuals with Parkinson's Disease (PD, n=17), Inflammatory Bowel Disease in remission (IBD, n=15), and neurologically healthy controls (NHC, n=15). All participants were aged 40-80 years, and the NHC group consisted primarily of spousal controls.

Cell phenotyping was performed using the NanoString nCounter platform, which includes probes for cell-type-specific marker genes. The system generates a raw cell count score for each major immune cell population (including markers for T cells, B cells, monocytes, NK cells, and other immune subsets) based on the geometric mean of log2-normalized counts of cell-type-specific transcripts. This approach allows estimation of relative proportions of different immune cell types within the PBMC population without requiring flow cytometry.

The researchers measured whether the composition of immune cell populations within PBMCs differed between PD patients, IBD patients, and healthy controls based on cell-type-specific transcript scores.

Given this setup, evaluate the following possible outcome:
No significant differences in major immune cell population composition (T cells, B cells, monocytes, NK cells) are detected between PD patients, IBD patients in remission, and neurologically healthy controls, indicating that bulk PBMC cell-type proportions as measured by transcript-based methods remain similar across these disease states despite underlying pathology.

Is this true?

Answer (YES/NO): YES